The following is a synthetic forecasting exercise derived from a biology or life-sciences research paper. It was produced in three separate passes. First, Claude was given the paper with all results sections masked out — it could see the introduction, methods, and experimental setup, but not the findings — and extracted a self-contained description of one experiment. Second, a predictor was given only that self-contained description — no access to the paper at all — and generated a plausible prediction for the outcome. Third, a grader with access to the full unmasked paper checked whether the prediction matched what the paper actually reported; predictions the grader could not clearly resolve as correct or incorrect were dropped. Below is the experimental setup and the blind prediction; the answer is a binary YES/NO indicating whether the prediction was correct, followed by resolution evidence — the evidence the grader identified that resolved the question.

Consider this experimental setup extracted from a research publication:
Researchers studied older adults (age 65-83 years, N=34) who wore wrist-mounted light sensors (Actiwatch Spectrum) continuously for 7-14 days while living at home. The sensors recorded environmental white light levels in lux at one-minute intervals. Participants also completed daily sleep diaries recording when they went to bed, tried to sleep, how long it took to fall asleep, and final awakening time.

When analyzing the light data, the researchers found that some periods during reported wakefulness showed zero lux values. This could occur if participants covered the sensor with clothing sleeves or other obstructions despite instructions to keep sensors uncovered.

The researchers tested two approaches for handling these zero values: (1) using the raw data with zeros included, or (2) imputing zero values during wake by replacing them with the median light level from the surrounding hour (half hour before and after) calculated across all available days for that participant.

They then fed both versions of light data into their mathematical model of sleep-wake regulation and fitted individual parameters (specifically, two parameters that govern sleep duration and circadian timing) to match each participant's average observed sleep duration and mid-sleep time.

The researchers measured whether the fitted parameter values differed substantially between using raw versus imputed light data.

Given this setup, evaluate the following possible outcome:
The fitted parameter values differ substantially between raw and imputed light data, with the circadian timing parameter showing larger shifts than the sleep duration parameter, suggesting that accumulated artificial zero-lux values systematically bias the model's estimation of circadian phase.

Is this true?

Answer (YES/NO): NO